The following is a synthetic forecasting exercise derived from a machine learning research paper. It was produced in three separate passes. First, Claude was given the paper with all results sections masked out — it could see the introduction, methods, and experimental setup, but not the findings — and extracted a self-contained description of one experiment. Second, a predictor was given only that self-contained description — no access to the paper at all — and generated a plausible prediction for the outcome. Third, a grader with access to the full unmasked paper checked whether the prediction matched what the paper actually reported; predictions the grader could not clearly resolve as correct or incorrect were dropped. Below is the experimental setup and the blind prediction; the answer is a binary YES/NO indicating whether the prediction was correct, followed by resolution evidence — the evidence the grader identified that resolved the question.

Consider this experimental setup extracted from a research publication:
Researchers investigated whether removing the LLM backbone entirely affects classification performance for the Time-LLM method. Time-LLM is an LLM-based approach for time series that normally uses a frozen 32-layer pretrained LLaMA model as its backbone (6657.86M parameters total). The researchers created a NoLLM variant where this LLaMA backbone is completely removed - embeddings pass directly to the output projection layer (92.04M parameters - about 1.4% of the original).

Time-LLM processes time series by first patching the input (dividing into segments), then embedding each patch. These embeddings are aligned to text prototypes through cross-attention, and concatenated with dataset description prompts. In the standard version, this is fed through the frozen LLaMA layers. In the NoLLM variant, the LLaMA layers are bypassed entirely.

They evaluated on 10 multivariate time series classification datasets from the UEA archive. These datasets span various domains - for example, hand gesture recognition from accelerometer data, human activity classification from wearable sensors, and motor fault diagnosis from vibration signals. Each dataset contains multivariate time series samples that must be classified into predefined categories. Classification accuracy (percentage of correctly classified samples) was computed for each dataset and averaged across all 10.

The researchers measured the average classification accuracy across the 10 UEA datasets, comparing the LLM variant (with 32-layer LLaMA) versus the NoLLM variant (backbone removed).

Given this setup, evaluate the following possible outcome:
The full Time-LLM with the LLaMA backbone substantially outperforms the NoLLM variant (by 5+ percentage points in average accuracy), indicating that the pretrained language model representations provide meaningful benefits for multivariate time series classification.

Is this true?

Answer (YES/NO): NO